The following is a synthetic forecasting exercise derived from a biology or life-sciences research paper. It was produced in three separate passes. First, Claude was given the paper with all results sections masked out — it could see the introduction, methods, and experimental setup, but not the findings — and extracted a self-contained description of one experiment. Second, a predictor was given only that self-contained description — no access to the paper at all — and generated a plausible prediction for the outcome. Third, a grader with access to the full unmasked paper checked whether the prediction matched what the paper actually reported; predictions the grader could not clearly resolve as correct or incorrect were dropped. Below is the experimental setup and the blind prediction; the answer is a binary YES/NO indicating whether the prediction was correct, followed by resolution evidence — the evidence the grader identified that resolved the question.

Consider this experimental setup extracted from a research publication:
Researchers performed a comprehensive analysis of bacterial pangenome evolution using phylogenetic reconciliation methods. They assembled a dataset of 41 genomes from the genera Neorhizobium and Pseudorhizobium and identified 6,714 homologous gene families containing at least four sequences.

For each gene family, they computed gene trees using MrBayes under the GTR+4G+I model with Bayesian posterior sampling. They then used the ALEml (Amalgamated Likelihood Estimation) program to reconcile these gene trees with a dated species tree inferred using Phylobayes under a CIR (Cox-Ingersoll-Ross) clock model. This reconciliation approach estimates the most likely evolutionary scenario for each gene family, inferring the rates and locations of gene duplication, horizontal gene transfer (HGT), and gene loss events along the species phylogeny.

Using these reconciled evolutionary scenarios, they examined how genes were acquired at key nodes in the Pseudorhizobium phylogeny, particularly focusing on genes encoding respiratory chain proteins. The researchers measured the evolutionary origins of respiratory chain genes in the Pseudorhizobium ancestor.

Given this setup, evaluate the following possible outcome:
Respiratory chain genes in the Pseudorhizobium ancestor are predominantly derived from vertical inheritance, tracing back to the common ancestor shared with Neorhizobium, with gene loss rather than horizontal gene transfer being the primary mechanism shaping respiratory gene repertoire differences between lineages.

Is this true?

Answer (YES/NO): NO